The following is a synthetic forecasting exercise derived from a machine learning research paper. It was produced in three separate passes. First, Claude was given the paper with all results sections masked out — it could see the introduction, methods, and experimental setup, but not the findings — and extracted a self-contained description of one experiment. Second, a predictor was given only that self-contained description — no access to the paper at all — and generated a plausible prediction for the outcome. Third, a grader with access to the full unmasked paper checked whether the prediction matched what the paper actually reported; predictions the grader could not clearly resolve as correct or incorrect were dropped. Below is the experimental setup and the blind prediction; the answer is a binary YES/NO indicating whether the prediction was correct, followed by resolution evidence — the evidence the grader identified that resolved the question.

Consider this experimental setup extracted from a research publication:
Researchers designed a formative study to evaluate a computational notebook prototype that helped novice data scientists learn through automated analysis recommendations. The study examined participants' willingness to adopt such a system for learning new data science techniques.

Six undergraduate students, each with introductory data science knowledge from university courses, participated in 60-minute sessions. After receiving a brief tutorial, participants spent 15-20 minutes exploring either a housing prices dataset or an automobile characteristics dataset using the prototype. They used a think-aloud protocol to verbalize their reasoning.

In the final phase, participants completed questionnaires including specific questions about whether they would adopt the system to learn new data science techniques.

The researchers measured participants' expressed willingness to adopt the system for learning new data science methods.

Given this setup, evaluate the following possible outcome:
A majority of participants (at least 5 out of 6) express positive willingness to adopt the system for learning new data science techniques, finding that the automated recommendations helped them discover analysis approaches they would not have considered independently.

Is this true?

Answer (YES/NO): NO